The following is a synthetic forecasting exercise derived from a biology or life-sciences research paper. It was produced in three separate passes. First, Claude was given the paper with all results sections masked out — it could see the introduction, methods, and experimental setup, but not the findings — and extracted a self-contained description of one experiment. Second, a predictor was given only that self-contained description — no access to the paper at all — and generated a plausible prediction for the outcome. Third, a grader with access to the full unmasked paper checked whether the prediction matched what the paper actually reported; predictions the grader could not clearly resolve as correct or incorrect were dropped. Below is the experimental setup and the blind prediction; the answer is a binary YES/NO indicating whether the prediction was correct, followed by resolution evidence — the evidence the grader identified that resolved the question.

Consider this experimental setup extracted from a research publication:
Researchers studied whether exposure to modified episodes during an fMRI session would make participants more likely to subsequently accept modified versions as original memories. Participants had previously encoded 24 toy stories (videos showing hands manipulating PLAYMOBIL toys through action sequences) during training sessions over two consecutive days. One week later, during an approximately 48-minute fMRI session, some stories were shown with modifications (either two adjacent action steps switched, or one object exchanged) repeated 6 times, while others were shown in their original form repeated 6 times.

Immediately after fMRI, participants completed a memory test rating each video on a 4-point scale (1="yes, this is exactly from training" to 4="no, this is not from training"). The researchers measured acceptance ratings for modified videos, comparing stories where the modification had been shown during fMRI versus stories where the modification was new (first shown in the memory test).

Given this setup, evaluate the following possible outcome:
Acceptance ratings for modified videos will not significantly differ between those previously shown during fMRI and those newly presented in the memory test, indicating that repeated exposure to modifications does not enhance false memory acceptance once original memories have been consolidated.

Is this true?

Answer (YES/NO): NO